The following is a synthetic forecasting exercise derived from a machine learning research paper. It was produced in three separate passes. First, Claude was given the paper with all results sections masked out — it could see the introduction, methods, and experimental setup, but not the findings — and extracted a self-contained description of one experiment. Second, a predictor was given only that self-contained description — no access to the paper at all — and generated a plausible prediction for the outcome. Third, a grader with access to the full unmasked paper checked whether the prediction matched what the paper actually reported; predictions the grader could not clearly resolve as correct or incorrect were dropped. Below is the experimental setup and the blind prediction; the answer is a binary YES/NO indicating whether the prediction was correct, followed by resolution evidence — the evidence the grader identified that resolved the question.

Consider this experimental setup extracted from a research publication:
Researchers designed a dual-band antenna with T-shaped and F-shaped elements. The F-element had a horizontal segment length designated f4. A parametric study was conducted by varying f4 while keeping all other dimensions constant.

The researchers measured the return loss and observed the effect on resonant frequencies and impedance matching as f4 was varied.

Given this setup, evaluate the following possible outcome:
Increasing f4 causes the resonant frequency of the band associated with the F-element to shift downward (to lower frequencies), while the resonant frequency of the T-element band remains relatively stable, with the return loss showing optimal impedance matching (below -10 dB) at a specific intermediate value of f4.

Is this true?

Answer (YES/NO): NO